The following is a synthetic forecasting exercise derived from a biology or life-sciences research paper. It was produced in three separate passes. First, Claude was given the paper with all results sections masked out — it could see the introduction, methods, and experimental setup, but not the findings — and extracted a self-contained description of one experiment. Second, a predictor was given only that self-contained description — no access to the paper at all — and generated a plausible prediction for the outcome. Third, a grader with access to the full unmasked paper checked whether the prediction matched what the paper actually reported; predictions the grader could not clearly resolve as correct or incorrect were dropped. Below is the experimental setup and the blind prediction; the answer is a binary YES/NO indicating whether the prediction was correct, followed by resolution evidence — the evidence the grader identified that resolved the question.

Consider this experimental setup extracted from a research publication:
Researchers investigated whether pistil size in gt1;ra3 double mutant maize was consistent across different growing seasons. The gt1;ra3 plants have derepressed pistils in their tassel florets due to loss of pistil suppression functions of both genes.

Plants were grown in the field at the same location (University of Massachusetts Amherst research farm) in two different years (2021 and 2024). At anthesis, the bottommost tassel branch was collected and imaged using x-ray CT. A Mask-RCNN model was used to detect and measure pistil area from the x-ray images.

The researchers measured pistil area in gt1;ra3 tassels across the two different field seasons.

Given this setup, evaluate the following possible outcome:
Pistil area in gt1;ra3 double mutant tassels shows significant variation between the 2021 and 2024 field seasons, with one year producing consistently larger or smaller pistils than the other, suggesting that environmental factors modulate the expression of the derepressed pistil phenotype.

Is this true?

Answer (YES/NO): YES